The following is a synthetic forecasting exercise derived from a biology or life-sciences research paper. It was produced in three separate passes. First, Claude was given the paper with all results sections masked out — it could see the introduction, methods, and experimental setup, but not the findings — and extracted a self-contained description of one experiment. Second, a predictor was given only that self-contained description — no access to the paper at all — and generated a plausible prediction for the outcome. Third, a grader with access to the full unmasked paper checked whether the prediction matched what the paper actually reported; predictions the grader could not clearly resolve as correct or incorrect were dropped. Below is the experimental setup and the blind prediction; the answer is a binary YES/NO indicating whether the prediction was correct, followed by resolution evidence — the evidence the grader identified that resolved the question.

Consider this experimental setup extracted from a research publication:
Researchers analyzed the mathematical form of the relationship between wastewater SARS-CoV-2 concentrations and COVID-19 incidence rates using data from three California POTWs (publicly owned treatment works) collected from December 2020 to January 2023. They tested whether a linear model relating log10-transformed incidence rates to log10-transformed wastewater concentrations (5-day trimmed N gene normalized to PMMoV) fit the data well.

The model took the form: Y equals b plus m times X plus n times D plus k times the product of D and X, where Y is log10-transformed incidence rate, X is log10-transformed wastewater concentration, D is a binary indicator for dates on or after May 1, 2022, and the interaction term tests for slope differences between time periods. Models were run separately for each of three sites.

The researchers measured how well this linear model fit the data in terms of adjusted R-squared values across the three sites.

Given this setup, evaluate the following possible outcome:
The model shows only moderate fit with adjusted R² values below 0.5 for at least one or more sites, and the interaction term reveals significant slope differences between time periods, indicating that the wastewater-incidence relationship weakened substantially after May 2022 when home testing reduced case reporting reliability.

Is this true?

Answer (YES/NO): NO